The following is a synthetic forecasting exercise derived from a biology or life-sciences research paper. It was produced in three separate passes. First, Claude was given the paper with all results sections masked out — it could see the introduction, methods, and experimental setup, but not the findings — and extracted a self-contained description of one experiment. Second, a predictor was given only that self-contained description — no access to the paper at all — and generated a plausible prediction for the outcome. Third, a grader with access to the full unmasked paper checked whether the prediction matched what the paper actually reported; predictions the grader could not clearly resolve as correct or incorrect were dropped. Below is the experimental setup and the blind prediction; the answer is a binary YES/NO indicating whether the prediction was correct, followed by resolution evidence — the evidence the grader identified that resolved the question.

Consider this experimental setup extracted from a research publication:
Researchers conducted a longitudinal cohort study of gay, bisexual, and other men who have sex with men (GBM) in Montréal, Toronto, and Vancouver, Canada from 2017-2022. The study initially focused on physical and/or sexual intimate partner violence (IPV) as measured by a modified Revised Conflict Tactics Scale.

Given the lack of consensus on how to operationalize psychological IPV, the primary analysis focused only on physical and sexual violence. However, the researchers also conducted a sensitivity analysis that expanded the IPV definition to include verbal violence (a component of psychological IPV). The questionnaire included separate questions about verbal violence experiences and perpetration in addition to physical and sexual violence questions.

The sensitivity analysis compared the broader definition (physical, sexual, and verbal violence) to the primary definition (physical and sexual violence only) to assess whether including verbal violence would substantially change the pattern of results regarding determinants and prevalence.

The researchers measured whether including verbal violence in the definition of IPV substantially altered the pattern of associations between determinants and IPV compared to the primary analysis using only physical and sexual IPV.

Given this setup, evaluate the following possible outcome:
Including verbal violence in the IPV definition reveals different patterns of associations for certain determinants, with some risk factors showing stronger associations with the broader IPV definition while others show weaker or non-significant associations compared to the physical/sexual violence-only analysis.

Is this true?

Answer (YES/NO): NO